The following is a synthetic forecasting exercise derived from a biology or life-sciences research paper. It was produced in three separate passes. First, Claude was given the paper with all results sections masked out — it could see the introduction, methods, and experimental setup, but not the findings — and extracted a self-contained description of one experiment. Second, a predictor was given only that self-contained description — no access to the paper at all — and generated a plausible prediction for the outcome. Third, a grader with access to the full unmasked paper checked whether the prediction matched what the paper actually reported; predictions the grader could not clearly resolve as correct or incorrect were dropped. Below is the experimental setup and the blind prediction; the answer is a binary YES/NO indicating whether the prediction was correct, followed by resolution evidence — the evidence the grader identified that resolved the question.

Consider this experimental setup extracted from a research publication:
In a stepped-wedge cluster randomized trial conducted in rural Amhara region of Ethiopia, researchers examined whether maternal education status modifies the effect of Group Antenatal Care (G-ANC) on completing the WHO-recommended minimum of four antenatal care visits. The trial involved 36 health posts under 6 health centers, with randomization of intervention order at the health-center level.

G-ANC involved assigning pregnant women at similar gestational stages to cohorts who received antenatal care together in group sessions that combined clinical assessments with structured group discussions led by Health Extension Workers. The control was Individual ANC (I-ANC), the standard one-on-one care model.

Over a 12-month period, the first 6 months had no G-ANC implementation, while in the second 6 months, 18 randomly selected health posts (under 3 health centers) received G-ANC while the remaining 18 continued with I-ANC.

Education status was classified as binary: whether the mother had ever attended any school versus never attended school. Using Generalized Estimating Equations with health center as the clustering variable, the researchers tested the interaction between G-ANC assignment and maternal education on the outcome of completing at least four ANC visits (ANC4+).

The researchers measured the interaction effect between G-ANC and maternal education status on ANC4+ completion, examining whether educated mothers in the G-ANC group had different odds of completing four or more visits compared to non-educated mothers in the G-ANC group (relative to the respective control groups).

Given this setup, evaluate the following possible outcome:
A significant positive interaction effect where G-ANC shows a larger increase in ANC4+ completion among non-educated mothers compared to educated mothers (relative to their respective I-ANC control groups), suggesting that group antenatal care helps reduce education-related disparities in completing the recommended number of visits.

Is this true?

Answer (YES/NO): NO